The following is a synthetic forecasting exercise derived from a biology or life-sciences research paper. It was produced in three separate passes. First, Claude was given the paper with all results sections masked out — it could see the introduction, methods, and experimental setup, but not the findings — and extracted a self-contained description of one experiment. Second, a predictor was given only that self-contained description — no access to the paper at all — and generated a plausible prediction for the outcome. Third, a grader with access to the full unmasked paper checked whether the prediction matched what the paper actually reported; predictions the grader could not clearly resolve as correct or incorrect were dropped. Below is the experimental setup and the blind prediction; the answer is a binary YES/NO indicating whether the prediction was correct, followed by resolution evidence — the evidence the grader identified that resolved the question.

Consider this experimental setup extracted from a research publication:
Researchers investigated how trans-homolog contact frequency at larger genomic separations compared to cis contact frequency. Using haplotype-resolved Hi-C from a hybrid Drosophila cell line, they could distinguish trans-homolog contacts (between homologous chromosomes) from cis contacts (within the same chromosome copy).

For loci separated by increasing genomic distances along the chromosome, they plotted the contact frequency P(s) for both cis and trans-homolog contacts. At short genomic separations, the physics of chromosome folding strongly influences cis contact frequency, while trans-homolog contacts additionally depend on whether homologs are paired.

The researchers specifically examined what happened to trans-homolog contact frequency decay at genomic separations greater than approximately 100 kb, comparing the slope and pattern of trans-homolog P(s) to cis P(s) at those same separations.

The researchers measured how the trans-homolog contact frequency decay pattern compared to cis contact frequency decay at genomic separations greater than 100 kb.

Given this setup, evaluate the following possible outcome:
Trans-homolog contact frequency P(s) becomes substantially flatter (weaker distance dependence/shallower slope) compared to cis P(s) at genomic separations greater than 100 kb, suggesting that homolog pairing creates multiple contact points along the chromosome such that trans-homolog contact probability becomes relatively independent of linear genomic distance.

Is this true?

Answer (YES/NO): NO